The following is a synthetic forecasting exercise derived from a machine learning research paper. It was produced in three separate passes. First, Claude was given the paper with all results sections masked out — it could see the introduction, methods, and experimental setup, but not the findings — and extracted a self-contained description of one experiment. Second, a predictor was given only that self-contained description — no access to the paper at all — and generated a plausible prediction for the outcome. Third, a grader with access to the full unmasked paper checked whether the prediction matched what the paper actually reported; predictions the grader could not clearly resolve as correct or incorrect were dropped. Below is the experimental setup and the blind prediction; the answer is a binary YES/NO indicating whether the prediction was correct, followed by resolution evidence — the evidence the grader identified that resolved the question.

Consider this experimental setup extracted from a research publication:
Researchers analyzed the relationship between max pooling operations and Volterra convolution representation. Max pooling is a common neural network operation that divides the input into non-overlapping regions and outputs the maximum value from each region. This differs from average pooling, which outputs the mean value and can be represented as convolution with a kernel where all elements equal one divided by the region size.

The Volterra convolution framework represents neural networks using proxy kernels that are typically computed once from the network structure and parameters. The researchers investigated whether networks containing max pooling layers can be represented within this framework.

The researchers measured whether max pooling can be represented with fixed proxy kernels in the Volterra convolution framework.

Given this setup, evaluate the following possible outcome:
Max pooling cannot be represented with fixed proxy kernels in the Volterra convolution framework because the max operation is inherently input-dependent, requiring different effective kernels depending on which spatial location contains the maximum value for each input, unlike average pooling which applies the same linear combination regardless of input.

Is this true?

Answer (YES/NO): YES